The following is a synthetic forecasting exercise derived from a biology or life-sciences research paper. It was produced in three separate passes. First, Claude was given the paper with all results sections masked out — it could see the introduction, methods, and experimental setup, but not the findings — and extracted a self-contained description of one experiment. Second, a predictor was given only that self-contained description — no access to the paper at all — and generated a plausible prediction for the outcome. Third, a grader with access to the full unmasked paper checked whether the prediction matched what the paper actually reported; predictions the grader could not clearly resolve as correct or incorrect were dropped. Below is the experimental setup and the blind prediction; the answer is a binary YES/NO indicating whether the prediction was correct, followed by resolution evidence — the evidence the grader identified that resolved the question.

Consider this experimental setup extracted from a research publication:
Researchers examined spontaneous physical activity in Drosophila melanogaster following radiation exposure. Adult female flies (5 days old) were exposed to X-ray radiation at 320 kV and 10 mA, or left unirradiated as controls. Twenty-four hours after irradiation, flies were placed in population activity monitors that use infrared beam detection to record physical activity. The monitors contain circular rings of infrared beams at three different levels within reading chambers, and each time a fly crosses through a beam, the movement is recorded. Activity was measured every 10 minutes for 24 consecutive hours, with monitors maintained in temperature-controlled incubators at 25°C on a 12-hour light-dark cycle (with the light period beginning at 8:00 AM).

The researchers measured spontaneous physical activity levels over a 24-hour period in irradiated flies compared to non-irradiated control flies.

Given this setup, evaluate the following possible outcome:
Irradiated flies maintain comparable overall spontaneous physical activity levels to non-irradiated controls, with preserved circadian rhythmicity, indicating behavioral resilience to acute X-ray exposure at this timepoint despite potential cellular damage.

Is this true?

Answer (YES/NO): NO